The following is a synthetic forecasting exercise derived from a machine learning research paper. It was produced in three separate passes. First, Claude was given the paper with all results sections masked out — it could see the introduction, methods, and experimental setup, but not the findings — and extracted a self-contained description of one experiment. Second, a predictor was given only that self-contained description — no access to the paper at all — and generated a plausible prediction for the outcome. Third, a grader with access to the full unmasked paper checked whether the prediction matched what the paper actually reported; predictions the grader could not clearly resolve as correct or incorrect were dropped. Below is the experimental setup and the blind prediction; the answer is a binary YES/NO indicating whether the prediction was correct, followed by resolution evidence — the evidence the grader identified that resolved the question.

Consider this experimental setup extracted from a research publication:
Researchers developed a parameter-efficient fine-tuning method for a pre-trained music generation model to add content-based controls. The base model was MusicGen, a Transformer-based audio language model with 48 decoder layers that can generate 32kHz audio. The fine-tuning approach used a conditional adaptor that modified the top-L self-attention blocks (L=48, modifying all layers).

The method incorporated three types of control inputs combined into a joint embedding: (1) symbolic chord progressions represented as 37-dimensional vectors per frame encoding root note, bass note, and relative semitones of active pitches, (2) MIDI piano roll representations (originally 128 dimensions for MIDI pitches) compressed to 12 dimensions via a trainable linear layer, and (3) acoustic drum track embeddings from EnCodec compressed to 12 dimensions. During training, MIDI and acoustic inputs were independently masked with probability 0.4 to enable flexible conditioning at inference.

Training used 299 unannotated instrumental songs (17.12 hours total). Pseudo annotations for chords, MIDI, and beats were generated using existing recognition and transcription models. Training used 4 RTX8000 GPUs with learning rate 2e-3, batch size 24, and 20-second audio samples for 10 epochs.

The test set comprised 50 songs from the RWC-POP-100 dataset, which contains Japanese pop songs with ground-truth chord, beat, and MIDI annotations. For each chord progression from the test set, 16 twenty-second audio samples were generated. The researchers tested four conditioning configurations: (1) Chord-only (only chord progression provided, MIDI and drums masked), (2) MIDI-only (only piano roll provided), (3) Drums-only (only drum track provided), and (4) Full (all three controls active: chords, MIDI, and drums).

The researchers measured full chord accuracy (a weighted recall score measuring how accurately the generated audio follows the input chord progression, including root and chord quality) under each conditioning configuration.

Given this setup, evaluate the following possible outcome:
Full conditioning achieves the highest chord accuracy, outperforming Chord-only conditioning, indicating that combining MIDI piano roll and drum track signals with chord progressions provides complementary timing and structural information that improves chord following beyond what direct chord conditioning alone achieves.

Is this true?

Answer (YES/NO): YES